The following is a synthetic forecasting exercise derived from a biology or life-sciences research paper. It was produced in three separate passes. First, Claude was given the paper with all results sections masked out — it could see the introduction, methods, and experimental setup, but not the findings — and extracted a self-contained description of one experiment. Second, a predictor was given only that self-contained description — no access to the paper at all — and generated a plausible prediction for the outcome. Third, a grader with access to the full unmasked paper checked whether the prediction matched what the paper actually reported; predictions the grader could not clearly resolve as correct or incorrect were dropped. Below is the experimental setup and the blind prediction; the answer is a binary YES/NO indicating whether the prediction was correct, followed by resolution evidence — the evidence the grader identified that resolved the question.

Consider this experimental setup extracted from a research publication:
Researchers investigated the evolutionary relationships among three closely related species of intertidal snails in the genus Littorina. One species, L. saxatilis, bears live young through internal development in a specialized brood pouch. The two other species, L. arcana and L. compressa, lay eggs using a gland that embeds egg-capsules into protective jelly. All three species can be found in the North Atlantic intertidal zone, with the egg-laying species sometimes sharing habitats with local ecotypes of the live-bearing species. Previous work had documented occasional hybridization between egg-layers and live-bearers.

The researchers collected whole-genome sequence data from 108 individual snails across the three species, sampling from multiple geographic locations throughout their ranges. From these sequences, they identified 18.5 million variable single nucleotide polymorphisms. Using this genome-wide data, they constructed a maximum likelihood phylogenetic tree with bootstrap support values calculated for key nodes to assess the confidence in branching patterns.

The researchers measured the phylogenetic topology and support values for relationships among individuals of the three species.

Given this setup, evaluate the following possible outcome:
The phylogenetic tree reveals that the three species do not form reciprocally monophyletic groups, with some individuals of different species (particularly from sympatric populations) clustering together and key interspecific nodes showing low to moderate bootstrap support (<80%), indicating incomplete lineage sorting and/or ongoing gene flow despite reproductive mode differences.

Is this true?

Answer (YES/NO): NO